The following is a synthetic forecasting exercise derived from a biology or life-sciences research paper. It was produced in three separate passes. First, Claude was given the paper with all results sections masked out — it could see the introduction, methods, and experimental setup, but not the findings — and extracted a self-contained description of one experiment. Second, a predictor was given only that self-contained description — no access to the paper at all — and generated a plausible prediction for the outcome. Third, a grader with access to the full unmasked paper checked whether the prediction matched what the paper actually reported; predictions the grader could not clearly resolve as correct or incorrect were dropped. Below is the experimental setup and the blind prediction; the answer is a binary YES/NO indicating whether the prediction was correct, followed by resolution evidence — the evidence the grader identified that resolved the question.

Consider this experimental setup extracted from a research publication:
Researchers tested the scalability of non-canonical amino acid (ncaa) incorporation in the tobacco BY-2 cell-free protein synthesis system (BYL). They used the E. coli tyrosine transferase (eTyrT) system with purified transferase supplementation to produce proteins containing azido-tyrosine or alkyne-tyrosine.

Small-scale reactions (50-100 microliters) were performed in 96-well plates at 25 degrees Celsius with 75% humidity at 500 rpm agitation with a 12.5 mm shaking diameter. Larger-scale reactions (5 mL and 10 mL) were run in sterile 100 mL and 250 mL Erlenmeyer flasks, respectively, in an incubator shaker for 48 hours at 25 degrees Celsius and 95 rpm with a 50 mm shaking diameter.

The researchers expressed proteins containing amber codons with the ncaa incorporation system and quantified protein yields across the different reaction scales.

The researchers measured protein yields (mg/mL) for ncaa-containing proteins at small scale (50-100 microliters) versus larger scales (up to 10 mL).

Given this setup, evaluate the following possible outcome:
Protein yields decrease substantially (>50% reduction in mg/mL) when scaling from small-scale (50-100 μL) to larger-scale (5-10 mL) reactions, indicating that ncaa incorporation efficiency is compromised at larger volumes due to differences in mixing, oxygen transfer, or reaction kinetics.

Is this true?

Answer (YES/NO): NO